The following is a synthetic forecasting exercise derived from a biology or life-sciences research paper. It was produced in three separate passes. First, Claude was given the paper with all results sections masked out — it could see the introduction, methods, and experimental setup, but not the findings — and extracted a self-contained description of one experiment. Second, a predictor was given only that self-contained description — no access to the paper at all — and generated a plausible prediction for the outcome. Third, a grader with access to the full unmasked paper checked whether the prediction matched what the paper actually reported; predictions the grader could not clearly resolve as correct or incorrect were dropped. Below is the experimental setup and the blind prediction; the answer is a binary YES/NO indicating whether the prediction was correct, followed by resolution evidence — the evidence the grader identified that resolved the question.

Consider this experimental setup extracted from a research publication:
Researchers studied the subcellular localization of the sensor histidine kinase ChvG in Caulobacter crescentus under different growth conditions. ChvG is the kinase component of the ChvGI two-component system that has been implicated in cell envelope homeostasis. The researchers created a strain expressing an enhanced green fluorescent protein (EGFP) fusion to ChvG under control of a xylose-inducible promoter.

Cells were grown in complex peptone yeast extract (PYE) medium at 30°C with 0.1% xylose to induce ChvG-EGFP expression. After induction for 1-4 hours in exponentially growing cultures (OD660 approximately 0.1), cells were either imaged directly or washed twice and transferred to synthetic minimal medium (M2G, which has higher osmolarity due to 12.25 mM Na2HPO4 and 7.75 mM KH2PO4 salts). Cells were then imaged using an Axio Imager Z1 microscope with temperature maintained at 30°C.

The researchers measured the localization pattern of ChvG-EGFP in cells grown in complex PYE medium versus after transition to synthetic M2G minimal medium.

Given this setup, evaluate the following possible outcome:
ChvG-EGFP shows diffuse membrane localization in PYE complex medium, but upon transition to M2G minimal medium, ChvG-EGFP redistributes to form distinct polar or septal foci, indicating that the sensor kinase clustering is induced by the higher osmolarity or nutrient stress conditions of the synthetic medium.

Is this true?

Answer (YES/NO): NO